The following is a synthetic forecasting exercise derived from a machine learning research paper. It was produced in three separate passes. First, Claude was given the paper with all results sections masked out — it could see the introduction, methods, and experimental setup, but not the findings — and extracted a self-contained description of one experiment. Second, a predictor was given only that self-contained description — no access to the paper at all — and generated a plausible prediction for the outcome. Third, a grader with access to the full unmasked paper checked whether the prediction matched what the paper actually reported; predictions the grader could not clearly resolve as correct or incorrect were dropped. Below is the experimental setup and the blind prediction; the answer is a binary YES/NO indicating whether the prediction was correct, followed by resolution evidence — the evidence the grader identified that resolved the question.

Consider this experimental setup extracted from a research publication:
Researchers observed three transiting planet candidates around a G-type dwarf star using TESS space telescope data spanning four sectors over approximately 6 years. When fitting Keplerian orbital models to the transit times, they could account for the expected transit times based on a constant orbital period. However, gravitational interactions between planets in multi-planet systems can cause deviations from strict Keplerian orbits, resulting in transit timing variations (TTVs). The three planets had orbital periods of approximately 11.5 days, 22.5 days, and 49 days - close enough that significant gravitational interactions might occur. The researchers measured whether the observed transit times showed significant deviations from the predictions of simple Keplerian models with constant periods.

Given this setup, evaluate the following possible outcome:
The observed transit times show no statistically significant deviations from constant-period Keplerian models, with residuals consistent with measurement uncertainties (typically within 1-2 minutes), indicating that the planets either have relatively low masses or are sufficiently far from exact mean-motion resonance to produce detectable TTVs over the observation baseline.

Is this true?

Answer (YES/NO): NO